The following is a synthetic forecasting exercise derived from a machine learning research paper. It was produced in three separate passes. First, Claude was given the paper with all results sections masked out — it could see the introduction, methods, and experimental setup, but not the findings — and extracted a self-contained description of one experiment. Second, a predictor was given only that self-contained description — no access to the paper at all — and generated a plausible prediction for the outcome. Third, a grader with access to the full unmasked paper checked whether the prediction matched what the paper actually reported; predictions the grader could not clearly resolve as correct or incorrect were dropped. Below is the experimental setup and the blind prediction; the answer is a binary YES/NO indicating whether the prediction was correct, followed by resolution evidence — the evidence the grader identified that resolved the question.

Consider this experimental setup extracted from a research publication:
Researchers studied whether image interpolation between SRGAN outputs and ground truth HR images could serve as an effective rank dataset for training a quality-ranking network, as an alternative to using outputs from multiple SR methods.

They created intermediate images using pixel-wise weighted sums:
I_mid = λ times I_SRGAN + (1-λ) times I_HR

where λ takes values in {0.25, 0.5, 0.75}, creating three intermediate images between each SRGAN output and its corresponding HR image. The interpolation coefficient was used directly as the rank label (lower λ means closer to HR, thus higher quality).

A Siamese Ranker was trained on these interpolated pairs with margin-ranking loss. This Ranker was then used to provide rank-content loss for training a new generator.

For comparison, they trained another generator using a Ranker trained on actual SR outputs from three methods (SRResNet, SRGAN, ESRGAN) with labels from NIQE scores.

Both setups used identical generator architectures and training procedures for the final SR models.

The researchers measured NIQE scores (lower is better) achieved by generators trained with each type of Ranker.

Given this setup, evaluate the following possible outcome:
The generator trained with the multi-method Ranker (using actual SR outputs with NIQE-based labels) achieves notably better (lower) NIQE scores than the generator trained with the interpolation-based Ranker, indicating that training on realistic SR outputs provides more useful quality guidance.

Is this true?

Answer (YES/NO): NO